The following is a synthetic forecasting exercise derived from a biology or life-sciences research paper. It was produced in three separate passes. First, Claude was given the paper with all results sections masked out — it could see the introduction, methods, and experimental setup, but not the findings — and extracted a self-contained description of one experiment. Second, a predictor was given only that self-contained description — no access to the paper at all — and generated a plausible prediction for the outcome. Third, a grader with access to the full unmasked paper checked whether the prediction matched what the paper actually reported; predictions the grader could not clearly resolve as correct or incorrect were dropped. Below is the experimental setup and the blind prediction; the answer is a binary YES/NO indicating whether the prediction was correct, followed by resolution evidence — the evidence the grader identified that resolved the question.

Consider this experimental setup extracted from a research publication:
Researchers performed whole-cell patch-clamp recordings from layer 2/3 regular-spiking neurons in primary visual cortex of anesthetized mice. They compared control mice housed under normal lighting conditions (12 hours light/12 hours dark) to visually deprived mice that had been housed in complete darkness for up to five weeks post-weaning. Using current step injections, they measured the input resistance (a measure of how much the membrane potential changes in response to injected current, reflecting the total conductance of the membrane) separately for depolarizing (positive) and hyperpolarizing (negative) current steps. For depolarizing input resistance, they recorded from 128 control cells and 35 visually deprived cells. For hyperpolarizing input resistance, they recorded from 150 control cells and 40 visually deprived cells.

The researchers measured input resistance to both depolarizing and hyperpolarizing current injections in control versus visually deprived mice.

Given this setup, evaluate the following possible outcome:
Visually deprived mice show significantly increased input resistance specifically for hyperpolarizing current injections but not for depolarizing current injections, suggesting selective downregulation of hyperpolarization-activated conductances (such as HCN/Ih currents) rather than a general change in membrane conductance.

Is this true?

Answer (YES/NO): NO